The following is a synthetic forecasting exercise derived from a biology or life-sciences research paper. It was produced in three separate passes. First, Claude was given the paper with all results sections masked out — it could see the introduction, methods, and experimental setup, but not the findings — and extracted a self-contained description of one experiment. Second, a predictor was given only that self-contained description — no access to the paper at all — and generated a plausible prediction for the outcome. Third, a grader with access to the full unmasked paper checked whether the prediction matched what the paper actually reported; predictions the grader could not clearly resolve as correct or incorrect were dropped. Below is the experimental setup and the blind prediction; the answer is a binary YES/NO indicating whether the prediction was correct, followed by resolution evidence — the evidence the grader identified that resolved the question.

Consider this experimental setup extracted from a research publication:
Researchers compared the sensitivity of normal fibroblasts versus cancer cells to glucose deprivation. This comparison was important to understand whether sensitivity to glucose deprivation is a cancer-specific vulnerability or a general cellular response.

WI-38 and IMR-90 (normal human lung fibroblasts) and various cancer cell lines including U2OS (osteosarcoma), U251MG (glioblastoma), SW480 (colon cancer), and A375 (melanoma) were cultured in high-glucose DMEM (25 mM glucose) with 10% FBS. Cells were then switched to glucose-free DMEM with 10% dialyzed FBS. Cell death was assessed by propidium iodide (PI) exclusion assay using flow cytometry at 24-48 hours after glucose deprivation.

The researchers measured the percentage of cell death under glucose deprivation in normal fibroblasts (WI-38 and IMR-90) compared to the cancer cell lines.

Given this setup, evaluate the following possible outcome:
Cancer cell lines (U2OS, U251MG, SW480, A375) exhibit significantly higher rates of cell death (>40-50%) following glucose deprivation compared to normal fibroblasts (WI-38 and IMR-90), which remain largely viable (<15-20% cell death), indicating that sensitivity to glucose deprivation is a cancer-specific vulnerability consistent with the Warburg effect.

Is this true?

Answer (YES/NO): NO